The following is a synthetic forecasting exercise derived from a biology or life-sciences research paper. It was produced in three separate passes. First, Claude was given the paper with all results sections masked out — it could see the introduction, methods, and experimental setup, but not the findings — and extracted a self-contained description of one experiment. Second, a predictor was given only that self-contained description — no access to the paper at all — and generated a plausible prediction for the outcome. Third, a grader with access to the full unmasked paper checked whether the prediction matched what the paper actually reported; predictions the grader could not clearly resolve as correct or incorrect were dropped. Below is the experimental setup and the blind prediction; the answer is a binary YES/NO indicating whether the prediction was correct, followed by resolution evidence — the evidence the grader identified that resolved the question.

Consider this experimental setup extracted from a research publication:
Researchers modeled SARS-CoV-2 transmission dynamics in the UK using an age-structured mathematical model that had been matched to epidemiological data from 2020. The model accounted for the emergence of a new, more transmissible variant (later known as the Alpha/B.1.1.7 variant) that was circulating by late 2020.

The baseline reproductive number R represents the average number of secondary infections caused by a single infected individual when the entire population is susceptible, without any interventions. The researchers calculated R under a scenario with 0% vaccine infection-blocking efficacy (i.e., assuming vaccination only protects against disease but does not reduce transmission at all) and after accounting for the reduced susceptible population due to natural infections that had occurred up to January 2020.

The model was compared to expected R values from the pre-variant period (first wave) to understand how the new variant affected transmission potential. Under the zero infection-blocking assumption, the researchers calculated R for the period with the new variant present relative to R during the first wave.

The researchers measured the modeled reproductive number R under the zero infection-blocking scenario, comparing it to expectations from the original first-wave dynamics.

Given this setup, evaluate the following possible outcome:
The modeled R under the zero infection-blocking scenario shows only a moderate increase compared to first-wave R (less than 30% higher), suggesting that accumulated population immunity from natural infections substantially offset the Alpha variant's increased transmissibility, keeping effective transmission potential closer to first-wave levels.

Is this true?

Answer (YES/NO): NO